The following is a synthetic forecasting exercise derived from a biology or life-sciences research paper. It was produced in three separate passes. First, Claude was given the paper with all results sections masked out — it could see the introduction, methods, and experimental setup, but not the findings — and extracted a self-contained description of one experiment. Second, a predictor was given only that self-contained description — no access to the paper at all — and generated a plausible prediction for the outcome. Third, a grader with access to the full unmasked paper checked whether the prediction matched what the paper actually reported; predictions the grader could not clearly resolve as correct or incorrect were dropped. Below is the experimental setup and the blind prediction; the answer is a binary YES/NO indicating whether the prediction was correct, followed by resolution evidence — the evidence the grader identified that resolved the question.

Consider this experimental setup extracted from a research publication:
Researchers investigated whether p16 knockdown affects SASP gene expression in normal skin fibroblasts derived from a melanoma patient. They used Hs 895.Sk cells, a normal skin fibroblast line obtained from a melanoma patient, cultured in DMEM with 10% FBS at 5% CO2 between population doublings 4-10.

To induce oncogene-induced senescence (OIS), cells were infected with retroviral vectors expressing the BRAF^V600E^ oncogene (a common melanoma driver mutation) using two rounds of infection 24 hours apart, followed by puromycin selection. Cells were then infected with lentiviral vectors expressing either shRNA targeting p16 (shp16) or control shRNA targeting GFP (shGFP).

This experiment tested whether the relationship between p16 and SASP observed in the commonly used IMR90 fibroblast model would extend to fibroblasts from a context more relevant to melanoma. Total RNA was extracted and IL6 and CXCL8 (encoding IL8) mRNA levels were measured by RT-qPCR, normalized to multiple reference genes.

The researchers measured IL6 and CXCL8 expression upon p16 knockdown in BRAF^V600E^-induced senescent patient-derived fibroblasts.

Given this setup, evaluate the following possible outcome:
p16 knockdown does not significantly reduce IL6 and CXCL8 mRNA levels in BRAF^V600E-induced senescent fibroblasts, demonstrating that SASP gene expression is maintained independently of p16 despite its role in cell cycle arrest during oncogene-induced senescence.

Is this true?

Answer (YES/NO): NO